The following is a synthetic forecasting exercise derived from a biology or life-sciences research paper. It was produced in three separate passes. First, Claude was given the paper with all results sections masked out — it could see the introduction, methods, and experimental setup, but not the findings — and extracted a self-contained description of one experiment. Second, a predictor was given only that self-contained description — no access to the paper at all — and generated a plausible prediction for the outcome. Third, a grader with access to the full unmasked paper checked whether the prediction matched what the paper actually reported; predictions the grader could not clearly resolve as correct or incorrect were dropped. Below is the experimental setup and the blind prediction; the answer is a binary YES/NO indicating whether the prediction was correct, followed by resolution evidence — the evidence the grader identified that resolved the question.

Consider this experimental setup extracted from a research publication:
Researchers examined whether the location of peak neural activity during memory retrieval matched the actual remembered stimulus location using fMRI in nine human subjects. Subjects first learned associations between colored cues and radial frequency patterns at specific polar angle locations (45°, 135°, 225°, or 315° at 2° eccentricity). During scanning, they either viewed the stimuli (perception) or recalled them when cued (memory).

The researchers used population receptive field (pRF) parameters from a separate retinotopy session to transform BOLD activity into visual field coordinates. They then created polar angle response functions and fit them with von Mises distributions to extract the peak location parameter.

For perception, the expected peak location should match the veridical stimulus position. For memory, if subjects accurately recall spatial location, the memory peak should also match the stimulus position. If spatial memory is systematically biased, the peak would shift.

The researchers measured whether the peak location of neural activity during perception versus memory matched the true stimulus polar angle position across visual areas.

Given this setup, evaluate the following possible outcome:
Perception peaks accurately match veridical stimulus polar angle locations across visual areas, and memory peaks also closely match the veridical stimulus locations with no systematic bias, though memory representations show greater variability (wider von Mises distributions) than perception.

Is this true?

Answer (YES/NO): YES